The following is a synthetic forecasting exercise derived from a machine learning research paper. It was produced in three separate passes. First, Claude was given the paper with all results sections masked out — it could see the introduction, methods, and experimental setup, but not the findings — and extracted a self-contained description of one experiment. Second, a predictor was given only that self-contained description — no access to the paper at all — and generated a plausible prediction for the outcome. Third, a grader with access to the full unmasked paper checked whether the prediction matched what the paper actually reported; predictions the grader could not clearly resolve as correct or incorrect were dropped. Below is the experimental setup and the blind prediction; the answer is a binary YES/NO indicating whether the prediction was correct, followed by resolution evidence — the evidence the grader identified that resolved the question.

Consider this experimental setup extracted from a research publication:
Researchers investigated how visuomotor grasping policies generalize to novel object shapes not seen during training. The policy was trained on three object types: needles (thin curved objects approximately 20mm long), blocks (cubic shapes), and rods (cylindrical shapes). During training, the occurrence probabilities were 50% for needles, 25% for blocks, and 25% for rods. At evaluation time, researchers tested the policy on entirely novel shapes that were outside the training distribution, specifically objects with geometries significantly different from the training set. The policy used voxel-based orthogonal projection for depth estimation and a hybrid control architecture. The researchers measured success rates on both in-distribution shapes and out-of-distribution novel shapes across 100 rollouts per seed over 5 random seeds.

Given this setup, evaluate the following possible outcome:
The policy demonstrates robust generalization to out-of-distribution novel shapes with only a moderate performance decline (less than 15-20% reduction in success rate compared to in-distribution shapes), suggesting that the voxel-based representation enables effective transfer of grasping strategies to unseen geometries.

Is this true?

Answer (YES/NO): YES